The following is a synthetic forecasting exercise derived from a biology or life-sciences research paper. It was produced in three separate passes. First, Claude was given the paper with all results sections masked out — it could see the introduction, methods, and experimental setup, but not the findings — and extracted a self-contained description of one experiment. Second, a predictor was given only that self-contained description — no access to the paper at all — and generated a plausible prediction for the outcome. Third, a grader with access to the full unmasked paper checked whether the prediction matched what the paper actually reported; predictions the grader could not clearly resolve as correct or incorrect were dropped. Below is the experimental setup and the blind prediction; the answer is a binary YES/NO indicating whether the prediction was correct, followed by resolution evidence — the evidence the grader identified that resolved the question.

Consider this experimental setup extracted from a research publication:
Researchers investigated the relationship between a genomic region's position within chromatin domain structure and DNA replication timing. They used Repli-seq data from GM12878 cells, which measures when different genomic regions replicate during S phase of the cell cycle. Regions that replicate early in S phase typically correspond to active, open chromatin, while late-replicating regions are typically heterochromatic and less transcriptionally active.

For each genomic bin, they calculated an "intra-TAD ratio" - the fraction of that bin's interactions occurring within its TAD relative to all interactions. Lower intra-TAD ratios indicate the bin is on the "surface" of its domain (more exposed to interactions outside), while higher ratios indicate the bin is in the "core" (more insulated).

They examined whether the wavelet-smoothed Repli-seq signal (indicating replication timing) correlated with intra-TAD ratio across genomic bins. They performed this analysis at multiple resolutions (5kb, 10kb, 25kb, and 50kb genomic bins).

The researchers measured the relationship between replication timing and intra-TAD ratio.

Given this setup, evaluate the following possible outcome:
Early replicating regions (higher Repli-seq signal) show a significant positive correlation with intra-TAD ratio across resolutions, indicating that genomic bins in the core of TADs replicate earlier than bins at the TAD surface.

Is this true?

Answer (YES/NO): NO